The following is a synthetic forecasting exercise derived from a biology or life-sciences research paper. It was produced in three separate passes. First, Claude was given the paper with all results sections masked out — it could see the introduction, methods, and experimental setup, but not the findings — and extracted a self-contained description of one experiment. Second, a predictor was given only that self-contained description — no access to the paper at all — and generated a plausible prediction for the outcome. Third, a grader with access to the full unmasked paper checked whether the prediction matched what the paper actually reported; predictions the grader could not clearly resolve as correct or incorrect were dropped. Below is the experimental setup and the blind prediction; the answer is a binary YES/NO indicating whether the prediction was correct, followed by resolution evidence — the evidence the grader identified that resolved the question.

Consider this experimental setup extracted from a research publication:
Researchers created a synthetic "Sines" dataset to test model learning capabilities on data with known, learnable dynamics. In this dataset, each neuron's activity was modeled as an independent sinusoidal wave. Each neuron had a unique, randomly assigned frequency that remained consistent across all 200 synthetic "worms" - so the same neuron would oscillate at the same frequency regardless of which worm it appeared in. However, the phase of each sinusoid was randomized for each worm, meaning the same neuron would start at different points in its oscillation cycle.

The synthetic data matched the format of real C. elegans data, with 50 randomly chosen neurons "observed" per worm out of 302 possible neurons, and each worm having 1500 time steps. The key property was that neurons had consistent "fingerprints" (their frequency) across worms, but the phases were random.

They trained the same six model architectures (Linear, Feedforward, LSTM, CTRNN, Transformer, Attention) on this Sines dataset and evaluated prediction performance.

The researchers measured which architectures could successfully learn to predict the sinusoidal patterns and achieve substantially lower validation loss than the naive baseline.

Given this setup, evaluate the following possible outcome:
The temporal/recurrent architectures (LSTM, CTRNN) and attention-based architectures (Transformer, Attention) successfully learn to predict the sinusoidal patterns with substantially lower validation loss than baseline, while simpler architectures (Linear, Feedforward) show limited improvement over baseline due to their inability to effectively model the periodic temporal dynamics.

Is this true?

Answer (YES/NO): YES